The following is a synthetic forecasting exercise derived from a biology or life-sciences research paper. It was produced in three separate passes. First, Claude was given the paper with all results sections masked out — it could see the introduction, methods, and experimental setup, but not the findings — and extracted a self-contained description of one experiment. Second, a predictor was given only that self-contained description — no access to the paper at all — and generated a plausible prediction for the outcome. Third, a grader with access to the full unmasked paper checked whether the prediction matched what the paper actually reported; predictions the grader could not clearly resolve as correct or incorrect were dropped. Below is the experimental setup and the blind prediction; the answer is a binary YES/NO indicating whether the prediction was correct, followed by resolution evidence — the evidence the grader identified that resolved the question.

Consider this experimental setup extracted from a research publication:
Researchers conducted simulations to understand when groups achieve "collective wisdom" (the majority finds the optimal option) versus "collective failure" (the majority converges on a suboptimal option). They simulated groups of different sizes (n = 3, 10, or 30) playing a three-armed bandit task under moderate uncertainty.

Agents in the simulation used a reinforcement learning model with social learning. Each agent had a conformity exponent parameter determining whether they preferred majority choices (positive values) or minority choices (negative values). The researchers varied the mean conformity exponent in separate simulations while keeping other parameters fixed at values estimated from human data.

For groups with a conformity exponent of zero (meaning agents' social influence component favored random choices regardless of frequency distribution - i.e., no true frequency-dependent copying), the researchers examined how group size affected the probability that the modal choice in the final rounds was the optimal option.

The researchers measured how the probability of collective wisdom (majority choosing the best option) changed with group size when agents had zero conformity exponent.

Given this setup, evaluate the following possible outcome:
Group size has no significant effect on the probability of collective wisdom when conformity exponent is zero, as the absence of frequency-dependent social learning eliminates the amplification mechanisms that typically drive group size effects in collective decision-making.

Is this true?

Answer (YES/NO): NO